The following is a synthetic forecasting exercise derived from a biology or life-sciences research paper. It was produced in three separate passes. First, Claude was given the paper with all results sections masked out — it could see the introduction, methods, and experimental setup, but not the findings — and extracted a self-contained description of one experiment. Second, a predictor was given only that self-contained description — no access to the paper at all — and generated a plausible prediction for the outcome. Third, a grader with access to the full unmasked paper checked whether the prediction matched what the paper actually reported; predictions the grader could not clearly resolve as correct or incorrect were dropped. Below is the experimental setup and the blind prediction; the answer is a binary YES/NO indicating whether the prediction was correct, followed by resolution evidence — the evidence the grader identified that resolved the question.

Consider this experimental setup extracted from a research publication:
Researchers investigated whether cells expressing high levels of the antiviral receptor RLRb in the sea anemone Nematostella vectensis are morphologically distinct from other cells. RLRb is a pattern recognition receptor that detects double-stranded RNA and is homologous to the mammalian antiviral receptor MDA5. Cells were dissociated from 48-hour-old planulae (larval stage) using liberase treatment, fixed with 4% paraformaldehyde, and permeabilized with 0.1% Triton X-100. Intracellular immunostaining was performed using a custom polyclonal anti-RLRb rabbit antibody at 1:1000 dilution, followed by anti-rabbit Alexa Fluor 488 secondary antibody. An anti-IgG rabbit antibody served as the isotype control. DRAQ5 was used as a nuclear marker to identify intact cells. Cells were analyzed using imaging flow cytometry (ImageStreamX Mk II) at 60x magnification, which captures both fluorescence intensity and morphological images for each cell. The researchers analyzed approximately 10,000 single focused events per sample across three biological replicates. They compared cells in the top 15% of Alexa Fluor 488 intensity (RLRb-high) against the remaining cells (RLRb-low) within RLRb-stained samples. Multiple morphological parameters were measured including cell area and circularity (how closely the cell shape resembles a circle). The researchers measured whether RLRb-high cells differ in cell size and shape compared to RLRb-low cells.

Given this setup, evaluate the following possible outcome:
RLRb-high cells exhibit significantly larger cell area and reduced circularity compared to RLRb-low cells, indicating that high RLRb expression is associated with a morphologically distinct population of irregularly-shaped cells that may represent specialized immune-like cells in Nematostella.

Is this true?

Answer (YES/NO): NO